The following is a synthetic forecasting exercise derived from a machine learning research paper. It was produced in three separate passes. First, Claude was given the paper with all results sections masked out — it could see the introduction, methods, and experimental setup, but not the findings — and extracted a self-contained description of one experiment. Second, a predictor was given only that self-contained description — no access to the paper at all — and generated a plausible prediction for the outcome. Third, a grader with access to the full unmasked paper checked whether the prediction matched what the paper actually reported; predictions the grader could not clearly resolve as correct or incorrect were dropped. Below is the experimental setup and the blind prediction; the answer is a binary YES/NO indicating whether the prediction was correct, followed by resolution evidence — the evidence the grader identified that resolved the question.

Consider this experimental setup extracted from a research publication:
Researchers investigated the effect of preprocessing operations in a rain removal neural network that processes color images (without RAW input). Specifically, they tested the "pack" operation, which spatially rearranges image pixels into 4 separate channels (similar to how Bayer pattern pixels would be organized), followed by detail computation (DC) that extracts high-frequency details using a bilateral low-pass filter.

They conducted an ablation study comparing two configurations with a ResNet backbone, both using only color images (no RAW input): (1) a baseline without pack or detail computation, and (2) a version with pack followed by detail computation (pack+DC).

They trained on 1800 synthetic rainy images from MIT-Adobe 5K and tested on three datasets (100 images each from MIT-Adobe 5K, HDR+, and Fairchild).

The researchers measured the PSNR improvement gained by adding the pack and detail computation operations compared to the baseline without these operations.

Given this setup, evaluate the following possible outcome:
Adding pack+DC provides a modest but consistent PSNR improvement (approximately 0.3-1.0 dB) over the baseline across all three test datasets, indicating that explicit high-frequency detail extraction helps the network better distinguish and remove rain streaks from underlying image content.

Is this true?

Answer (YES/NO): YES